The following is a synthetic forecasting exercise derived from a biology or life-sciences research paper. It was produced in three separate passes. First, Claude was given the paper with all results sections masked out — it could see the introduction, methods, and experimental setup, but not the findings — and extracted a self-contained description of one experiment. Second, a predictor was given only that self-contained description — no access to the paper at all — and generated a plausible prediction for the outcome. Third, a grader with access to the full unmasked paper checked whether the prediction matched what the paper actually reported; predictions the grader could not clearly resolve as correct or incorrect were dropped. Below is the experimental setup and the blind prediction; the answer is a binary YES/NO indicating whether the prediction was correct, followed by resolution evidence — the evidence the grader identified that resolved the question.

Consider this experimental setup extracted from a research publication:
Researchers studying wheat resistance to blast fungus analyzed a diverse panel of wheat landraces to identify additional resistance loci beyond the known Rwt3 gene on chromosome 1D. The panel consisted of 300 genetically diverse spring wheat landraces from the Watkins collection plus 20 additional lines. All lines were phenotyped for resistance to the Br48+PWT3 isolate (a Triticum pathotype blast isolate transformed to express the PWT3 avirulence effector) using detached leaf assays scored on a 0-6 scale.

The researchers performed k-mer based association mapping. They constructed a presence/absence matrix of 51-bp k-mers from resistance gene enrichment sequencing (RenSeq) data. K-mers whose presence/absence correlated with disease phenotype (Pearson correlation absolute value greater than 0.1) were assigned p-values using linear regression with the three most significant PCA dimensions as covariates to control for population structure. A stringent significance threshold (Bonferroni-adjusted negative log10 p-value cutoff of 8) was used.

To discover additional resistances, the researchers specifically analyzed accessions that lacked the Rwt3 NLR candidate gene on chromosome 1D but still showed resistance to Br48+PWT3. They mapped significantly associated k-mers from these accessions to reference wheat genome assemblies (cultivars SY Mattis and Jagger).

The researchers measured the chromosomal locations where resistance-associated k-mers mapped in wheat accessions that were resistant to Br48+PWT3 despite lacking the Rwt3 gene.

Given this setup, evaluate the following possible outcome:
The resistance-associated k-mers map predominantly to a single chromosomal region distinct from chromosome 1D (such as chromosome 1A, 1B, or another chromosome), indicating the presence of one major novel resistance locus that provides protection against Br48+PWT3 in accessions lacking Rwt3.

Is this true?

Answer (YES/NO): NO